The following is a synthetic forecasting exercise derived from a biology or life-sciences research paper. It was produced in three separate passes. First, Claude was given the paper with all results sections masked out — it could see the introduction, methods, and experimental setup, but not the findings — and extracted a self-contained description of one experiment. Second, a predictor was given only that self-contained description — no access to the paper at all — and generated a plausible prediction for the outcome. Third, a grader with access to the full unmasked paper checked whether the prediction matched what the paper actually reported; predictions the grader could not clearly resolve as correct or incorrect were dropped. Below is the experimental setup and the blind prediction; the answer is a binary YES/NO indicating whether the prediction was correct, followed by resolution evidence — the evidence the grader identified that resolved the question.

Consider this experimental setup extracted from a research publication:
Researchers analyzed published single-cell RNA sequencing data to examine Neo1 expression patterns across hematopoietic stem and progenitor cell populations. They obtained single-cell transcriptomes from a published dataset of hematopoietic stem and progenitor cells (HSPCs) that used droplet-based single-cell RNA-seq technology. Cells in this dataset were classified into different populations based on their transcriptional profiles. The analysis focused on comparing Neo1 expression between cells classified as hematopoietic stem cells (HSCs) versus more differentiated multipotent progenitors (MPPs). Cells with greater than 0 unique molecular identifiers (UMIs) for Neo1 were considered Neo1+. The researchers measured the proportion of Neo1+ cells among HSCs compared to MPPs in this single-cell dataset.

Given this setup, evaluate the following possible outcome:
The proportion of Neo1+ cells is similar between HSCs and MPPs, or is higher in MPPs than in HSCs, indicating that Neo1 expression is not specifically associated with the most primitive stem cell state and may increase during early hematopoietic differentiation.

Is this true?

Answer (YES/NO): NO